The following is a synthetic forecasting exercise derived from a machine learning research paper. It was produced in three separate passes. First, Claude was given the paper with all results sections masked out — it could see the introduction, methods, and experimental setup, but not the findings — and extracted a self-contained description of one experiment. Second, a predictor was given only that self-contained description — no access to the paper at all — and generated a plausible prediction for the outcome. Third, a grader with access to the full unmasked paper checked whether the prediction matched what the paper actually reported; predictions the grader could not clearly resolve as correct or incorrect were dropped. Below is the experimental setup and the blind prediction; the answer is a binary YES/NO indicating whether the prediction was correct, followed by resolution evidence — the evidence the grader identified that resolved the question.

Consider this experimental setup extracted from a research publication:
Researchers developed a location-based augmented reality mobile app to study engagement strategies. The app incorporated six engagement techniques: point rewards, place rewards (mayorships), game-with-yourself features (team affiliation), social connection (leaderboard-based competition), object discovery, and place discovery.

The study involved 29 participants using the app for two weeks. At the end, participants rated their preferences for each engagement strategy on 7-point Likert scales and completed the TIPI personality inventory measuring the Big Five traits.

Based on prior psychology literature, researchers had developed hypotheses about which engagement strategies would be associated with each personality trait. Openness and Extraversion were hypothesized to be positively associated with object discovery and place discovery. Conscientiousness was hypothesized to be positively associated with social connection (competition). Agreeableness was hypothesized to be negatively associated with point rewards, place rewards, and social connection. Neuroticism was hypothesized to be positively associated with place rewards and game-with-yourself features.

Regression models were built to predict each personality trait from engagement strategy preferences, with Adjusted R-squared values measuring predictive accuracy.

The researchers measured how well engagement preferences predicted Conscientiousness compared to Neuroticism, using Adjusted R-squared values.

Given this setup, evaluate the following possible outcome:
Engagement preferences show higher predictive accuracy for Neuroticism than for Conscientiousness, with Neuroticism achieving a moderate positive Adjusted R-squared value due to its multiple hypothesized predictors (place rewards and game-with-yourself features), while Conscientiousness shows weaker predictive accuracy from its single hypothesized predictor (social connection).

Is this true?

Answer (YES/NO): YES